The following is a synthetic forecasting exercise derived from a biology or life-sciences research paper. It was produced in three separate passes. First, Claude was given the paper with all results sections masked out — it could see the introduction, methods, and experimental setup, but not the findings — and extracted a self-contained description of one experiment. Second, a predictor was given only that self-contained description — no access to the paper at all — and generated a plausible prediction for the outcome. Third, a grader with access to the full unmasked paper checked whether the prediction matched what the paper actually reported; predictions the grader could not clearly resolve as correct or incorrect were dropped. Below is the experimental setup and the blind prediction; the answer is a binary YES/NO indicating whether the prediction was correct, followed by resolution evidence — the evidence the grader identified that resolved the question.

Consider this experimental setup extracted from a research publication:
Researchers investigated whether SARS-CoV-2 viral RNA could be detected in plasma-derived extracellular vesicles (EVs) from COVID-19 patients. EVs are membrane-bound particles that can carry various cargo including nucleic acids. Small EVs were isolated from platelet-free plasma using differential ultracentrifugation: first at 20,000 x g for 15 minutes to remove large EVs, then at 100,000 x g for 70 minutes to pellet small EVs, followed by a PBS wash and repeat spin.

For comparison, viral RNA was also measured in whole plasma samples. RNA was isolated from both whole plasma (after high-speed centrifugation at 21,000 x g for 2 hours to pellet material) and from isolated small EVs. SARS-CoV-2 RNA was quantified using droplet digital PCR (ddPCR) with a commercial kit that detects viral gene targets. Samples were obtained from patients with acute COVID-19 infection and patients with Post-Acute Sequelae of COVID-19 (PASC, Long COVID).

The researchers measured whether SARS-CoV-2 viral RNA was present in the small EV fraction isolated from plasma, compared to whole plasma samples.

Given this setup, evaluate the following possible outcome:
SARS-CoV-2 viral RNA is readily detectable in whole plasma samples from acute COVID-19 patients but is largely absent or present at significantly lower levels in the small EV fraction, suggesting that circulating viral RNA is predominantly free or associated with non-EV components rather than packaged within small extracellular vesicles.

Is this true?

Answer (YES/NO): YES